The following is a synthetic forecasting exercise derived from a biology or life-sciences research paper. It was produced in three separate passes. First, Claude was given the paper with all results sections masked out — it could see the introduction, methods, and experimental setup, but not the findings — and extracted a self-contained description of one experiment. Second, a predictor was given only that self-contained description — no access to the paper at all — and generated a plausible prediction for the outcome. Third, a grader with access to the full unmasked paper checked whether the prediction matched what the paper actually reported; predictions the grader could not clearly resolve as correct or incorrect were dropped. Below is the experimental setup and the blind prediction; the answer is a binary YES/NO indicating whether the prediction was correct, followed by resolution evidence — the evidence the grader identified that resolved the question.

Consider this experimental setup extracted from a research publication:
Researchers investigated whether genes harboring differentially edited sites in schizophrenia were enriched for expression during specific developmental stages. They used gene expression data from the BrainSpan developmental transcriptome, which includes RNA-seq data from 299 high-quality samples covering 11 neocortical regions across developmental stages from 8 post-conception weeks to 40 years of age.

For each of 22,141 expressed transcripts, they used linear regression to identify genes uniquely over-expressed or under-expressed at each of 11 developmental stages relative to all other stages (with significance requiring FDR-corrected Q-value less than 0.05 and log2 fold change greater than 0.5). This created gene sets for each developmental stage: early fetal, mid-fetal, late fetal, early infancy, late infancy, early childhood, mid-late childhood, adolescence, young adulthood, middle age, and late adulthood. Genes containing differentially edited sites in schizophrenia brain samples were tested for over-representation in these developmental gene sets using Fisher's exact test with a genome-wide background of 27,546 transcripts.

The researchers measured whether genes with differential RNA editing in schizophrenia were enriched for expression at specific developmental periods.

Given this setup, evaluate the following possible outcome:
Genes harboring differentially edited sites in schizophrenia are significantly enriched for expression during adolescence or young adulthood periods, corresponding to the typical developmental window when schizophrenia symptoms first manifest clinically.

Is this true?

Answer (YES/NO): YES